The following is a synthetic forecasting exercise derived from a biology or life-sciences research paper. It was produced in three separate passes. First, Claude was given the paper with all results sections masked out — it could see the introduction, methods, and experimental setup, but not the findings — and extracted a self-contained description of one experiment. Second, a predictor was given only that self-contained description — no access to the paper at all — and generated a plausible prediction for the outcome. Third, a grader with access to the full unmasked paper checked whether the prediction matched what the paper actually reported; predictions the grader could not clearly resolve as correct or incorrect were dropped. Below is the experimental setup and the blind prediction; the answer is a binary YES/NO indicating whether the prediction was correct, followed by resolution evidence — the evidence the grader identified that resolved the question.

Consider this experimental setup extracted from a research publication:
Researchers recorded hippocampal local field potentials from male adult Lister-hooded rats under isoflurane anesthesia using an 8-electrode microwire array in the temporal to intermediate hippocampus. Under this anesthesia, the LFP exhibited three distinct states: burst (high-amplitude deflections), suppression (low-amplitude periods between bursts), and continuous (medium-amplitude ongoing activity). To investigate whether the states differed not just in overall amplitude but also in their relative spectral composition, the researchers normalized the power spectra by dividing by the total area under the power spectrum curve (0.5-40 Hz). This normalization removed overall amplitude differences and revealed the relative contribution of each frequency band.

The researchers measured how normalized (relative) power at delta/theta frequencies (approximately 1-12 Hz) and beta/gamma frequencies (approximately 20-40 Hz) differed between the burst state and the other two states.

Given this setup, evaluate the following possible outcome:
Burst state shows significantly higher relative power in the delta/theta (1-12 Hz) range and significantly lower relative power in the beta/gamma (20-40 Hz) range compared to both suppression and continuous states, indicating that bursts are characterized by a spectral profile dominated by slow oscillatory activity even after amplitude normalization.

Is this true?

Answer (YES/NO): NO